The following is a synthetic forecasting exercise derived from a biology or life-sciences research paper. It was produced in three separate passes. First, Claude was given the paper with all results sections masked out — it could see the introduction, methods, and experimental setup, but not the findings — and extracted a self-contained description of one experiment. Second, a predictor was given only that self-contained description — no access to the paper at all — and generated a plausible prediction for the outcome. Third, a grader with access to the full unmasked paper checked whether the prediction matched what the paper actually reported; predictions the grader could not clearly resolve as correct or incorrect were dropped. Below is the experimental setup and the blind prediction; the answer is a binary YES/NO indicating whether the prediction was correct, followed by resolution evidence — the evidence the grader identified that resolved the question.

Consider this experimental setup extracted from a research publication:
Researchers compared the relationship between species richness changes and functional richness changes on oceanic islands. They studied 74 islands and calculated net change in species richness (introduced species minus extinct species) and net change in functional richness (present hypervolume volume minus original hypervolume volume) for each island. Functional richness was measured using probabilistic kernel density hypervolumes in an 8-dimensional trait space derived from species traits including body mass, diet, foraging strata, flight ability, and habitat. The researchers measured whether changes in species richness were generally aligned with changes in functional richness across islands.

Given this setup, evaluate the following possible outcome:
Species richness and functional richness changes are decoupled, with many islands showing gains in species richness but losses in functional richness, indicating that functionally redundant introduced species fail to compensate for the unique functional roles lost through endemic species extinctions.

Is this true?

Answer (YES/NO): YES